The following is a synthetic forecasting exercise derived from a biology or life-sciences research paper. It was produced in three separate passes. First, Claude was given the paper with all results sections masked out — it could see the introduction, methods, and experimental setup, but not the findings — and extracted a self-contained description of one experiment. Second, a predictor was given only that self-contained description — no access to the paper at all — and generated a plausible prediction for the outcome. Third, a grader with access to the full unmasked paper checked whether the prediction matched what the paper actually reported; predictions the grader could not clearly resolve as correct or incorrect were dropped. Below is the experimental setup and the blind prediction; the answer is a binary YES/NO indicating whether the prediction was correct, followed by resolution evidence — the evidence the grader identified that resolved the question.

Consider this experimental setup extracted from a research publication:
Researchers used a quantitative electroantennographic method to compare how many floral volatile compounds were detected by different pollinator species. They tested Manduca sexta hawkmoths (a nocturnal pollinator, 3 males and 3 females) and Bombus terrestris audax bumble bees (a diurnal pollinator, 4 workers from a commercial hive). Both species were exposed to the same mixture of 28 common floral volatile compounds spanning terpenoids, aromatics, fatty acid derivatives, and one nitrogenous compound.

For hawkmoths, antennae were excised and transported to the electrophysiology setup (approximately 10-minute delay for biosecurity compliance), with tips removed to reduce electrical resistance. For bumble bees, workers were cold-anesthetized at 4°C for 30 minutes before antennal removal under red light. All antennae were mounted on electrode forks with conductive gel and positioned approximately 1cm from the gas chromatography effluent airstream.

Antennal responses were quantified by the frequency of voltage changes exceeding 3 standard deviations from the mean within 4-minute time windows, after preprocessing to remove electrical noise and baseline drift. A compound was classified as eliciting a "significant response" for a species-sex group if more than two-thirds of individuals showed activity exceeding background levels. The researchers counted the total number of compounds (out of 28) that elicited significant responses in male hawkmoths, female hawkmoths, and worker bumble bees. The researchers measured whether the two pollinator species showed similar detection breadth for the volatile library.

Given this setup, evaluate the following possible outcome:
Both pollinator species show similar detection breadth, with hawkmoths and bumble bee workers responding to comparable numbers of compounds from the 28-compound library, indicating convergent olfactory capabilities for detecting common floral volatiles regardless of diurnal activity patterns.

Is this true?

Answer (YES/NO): NO